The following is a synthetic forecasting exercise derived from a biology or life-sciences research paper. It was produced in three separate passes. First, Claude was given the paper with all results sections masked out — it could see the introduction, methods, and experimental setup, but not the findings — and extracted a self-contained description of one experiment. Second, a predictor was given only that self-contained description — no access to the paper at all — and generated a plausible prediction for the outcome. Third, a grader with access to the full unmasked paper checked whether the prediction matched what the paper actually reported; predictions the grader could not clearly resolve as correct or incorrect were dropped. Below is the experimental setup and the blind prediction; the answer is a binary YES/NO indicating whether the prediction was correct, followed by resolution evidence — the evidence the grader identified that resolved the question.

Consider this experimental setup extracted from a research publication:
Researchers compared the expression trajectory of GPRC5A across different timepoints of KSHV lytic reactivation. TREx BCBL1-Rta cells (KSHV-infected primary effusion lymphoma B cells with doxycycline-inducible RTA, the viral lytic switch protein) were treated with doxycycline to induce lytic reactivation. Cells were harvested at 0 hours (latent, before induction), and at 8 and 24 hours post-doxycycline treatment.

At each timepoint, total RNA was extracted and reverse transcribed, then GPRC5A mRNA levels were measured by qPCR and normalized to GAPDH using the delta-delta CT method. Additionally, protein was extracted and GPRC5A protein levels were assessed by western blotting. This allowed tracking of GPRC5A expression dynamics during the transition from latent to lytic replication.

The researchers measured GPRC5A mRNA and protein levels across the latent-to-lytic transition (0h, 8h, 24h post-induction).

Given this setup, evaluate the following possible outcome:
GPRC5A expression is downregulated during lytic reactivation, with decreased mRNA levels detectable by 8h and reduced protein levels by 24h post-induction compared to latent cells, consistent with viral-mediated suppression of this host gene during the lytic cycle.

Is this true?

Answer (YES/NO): NO